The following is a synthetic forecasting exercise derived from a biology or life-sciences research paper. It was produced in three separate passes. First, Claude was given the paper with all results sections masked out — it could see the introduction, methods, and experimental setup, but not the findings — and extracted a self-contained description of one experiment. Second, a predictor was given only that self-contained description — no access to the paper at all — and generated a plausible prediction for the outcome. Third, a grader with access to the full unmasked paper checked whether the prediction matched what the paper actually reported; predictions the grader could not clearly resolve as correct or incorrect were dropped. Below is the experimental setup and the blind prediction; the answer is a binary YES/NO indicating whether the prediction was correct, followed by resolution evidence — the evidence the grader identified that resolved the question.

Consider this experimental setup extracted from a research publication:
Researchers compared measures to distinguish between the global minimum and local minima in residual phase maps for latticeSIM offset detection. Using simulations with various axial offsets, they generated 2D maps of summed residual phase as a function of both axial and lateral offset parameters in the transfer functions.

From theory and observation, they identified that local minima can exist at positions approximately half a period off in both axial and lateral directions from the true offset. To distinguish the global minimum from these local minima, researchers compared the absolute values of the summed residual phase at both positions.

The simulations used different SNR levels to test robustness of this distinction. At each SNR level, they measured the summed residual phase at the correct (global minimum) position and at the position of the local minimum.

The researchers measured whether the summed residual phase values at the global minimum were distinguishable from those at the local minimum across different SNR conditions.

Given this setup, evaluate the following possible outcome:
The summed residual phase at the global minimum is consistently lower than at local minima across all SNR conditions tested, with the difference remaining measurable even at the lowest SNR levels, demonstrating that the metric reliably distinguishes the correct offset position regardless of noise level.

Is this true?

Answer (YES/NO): NO